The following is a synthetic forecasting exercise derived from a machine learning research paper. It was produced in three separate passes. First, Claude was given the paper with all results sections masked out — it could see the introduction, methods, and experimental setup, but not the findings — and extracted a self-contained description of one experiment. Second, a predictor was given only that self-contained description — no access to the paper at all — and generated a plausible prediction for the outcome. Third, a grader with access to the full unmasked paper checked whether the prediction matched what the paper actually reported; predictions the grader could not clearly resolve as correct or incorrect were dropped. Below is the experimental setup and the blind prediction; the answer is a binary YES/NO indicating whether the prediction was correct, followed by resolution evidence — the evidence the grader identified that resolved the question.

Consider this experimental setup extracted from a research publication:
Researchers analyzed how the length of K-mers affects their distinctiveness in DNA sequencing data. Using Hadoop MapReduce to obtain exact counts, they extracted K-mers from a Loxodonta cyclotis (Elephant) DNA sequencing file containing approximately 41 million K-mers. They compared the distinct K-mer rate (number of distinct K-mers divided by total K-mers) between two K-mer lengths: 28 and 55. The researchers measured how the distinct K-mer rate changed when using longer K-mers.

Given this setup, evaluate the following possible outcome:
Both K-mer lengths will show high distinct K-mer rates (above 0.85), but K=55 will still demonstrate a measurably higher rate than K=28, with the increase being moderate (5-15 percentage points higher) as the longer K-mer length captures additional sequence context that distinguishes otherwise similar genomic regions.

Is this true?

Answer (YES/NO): NO